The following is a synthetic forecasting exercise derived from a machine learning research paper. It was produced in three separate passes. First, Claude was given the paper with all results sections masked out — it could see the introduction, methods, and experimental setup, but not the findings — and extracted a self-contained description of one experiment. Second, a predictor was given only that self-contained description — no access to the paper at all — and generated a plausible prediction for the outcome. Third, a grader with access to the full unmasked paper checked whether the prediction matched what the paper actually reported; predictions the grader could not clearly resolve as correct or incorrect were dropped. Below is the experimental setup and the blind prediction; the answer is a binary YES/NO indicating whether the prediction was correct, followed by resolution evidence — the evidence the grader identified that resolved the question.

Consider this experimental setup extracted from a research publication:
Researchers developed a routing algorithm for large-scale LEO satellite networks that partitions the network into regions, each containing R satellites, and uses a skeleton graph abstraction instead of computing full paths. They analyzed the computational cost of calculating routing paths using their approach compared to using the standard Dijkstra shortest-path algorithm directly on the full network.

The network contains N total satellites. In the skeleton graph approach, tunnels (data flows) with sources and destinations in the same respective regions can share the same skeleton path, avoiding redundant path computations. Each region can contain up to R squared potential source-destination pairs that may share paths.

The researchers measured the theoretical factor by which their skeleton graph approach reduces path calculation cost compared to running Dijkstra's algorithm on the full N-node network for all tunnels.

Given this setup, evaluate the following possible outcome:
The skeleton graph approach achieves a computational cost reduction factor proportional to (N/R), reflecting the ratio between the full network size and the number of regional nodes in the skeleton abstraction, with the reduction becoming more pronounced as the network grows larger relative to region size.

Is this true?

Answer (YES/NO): NO